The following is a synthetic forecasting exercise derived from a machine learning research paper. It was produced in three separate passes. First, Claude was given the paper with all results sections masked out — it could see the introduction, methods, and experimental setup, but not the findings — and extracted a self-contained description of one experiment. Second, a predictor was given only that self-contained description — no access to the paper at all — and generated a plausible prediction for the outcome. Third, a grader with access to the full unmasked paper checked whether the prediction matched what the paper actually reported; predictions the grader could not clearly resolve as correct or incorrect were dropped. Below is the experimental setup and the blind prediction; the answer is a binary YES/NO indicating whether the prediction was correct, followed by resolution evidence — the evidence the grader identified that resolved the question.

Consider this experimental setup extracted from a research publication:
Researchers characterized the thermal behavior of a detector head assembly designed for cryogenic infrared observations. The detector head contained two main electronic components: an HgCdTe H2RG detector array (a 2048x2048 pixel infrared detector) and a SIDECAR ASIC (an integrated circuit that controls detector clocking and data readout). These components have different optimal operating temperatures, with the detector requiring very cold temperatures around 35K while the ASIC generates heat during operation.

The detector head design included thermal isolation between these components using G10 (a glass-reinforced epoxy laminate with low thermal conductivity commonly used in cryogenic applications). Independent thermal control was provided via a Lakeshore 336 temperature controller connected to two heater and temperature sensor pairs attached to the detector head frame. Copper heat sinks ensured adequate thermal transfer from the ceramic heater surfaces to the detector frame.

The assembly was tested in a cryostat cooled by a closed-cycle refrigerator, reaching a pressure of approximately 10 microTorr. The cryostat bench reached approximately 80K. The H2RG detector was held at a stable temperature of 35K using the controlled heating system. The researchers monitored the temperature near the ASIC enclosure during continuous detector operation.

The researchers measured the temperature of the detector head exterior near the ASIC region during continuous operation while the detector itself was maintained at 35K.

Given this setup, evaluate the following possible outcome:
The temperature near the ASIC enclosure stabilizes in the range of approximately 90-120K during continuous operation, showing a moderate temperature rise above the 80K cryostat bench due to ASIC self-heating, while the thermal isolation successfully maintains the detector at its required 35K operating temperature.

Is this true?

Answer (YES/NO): YES